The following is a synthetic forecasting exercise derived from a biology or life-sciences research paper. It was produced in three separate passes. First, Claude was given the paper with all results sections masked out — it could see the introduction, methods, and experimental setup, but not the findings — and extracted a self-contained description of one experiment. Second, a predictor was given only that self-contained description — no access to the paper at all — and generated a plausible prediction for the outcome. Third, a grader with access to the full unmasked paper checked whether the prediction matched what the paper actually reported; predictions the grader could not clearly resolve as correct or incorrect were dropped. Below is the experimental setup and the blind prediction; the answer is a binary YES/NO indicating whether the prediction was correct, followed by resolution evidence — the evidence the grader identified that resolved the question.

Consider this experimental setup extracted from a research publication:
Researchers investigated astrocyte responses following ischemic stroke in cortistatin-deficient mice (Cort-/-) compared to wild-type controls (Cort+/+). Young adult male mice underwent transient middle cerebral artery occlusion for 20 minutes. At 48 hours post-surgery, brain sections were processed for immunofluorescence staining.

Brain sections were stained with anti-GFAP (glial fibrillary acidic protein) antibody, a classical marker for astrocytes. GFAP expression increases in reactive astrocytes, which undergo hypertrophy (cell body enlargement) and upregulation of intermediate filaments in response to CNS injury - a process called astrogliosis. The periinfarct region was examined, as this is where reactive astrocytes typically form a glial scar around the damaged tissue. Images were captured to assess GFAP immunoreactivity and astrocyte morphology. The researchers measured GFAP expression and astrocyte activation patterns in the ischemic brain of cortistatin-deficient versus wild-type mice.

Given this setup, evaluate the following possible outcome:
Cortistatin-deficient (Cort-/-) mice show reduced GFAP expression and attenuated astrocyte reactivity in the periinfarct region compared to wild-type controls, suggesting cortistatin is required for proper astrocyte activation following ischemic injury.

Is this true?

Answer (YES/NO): YES